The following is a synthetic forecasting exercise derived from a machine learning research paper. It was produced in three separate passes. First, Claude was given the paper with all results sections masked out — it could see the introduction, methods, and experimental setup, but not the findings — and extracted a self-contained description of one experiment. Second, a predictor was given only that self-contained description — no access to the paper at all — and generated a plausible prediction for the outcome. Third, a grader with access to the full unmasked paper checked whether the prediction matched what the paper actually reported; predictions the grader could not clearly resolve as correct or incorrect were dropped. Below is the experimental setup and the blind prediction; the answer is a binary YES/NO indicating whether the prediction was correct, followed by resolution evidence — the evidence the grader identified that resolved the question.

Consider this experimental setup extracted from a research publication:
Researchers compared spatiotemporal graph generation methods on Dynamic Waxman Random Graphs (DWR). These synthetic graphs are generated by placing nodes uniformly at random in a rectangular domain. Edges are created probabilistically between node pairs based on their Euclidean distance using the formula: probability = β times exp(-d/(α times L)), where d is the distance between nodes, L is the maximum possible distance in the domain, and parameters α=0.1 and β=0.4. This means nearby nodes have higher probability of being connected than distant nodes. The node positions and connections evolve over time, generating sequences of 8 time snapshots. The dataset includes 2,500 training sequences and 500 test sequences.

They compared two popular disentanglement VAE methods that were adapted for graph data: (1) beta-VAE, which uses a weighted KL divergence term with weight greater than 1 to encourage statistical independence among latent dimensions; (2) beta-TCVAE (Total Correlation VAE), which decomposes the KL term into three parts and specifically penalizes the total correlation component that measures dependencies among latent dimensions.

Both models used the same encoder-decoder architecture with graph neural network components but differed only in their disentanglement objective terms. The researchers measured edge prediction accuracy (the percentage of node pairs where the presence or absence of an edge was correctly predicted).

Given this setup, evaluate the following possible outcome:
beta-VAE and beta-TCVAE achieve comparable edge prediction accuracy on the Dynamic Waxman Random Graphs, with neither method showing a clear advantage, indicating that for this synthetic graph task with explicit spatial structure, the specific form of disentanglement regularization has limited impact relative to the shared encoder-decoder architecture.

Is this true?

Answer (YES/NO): YES